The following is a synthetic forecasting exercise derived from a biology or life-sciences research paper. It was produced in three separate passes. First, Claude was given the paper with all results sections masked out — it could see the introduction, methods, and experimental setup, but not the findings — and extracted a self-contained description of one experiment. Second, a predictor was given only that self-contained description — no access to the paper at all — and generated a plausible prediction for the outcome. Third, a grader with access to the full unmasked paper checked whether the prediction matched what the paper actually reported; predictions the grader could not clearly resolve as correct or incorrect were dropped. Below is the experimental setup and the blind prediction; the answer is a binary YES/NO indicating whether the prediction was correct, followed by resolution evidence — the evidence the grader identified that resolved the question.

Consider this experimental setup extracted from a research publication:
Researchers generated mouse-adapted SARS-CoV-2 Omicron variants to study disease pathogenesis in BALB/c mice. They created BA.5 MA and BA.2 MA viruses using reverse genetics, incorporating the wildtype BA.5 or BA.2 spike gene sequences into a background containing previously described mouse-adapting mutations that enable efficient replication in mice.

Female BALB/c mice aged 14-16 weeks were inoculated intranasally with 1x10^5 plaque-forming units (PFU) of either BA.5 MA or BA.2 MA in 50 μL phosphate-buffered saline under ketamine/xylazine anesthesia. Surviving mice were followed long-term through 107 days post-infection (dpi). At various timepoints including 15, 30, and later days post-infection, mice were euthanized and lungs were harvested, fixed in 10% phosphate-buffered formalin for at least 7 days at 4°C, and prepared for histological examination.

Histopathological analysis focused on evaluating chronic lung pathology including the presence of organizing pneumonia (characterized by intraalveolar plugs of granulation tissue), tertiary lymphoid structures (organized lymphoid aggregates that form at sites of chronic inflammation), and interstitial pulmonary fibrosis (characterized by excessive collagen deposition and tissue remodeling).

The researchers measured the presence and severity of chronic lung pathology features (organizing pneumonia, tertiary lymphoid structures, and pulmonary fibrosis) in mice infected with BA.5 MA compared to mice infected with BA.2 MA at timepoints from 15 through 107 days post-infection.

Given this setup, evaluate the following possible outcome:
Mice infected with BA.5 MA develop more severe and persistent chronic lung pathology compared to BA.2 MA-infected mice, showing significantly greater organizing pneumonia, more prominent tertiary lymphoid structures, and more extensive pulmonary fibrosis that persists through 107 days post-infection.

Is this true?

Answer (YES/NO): YES